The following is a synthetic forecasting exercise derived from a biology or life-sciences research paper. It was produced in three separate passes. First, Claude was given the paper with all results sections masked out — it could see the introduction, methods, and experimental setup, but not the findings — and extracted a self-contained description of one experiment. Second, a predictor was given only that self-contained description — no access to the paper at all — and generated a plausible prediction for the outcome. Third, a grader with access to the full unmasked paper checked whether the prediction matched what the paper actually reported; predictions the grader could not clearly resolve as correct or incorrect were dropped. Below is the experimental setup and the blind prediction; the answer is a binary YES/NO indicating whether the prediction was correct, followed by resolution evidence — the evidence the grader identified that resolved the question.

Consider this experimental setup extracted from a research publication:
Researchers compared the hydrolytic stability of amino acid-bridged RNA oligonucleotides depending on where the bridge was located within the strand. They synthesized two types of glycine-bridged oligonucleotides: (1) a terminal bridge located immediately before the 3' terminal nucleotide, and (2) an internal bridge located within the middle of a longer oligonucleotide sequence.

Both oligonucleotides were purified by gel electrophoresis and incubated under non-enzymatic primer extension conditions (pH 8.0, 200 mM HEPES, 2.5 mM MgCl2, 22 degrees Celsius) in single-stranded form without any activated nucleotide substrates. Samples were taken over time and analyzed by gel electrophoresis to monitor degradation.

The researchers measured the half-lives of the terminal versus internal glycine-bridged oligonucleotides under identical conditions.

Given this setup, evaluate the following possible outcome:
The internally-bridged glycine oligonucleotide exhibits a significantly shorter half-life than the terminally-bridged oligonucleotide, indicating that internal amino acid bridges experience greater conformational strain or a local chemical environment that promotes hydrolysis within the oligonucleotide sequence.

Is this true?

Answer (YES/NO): NO